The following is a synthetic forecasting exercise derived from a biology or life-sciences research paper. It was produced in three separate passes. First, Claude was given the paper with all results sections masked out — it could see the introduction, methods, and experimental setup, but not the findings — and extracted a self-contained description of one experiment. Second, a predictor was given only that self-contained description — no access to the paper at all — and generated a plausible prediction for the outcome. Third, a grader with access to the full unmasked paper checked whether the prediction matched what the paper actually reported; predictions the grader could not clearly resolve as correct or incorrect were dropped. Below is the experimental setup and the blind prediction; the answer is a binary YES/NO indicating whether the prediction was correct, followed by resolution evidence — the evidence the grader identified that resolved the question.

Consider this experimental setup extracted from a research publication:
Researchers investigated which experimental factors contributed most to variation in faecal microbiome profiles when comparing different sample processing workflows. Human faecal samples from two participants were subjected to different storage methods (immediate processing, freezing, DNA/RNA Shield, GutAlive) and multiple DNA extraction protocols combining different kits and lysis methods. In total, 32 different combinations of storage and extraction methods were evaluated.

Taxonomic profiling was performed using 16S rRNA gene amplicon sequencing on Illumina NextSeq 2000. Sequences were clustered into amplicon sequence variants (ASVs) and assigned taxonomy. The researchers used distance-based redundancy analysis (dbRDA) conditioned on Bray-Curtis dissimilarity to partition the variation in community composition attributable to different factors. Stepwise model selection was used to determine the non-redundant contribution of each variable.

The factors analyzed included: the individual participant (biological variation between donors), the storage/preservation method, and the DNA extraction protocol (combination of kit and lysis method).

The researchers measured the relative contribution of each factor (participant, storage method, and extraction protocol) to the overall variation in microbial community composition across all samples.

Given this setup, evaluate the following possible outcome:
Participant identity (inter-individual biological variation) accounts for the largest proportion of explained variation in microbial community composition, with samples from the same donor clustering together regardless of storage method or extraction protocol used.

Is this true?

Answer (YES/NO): YES